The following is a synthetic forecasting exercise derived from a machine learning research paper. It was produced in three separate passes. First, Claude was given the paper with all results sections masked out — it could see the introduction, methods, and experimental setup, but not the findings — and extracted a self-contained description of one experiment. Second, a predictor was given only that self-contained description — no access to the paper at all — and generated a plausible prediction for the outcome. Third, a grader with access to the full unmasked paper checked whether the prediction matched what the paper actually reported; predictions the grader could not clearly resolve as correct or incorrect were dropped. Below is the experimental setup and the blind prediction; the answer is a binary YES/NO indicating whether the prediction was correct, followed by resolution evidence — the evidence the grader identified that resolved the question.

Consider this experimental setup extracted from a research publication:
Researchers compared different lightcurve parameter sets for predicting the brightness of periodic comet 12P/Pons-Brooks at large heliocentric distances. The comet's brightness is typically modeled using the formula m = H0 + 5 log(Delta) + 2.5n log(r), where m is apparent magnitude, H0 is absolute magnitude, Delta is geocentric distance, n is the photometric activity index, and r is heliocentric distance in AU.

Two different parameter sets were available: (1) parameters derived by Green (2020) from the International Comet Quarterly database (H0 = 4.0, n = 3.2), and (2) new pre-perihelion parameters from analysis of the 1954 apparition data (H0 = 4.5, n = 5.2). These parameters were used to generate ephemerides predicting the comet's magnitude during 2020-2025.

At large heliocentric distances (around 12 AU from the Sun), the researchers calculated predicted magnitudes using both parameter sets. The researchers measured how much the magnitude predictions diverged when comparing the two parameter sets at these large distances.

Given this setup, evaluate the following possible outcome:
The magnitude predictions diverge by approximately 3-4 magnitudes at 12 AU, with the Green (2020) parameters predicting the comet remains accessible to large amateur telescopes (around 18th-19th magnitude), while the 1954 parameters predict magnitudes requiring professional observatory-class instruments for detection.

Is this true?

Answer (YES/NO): NO